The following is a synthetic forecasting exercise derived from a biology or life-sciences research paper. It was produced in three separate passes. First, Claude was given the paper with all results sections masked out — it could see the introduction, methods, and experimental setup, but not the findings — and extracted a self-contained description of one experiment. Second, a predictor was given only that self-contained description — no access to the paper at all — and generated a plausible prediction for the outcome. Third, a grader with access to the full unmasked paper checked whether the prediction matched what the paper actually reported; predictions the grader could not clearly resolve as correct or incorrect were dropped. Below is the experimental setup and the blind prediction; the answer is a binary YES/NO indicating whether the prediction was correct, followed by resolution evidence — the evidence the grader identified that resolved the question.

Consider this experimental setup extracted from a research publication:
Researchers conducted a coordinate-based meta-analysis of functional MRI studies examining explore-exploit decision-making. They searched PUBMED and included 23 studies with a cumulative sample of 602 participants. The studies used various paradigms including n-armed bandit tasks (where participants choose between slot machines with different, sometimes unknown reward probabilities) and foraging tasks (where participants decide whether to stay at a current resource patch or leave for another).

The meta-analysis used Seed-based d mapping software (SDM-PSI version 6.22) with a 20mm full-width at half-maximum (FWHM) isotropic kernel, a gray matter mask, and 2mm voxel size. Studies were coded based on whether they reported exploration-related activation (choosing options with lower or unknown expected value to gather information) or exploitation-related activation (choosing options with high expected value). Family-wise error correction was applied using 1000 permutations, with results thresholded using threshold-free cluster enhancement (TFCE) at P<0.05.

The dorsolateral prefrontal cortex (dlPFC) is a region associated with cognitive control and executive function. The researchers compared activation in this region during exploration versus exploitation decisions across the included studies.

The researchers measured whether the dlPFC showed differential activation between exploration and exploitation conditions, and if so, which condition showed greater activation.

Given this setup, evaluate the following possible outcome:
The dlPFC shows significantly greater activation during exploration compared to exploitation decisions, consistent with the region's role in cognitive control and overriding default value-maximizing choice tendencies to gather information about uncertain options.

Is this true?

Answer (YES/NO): YES